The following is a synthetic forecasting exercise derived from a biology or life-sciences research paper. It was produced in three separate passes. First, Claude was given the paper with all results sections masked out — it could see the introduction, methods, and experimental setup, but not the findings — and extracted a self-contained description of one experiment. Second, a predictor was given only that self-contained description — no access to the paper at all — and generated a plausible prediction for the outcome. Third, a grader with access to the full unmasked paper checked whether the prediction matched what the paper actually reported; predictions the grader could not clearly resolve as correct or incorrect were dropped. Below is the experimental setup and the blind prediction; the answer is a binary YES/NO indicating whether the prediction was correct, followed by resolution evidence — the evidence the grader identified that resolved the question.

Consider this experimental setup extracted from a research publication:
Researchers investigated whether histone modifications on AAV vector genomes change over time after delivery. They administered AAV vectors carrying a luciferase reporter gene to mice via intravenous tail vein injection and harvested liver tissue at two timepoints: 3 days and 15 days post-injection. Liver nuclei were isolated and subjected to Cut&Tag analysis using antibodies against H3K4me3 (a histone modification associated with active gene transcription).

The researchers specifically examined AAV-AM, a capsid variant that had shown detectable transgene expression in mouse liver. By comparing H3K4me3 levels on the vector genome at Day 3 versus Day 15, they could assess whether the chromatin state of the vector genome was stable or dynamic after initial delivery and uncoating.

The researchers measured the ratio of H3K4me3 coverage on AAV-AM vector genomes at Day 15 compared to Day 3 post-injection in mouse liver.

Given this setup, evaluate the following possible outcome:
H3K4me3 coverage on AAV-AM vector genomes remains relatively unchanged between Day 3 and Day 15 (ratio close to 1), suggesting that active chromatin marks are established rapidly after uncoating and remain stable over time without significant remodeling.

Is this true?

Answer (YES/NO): NO